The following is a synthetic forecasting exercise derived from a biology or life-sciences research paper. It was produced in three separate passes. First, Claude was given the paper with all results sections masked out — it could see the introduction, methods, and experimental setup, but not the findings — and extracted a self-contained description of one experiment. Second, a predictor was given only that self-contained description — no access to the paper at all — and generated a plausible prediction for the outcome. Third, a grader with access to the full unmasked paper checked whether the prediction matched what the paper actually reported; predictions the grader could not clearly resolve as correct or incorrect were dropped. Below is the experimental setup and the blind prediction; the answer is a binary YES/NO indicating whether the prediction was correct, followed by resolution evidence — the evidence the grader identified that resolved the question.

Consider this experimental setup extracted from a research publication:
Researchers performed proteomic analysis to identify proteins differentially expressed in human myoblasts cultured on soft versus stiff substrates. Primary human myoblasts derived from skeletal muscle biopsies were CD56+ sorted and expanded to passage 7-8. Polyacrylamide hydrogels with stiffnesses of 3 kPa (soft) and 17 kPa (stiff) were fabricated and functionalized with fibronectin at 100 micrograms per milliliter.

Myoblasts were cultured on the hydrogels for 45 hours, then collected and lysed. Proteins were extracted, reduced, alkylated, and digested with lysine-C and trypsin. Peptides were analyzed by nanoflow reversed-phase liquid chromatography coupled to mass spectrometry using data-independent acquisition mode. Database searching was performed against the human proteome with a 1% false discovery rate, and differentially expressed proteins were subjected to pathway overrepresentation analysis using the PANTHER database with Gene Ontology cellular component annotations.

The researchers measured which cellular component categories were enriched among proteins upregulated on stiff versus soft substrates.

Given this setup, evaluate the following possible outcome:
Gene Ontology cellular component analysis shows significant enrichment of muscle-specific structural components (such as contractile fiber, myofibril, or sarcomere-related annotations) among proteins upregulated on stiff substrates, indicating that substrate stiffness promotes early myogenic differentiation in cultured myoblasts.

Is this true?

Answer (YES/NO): NO